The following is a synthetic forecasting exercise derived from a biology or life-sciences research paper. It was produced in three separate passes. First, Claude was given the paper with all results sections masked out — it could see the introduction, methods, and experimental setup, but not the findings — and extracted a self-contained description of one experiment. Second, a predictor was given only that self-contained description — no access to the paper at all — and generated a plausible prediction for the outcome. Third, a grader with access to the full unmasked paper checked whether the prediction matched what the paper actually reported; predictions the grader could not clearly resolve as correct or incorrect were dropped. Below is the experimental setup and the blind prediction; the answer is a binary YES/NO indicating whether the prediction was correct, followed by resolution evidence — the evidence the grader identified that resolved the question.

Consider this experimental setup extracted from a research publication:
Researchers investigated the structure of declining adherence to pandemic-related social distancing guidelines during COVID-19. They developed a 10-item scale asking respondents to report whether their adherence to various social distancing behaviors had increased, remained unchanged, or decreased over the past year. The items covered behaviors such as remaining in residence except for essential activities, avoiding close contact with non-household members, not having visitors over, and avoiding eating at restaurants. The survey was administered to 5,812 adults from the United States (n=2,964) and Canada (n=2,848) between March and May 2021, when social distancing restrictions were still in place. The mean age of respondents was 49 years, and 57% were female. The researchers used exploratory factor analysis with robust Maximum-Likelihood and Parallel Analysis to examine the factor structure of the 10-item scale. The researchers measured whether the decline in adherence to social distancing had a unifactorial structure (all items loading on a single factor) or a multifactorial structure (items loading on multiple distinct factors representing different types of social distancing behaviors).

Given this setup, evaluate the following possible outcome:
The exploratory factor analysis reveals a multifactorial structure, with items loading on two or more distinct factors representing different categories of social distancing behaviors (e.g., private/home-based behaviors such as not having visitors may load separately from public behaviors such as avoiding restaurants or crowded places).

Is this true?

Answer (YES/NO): NO